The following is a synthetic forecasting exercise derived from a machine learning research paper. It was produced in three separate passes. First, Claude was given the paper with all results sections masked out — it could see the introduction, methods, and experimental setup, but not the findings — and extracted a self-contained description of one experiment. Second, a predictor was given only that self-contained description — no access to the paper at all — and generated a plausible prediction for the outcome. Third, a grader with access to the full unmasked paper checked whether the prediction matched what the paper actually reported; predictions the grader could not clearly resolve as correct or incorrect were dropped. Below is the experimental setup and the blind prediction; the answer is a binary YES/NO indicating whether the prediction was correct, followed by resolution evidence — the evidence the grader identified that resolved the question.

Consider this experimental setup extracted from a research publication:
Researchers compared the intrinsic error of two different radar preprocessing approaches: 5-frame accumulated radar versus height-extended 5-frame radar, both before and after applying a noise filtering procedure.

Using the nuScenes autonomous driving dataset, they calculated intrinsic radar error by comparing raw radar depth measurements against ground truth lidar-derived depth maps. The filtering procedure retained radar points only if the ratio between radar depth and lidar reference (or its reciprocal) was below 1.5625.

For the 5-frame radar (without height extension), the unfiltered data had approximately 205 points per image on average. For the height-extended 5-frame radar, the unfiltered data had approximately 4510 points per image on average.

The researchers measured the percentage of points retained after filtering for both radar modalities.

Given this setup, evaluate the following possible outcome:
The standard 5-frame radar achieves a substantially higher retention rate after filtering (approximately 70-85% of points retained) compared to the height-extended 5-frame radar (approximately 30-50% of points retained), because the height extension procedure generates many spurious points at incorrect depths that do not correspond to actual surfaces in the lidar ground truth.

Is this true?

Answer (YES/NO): NO